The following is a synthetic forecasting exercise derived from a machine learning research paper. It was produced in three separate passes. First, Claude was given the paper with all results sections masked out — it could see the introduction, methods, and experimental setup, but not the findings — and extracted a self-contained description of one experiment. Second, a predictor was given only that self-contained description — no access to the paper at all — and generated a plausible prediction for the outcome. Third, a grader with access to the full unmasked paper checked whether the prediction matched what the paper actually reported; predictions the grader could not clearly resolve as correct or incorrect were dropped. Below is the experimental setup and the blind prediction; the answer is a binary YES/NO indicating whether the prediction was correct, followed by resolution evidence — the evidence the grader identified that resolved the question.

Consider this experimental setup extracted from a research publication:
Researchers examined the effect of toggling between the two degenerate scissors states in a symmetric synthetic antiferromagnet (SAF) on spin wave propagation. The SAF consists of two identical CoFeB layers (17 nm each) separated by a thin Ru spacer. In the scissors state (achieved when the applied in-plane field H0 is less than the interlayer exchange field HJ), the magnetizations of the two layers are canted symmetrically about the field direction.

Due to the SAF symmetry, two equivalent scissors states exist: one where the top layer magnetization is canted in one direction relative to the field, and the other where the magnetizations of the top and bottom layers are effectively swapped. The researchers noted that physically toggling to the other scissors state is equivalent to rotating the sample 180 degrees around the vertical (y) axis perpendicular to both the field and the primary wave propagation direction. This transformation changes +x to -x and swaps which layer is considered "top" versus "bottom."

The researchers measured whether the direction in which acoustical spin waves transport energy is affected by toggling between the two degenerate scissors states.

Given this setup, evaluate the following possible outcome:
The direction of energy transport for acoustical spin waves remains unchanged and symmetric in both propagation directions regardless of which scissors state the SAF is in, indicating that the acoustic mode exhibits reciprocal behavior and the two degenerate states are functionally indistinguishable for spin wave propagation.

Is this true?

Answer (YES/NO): NO